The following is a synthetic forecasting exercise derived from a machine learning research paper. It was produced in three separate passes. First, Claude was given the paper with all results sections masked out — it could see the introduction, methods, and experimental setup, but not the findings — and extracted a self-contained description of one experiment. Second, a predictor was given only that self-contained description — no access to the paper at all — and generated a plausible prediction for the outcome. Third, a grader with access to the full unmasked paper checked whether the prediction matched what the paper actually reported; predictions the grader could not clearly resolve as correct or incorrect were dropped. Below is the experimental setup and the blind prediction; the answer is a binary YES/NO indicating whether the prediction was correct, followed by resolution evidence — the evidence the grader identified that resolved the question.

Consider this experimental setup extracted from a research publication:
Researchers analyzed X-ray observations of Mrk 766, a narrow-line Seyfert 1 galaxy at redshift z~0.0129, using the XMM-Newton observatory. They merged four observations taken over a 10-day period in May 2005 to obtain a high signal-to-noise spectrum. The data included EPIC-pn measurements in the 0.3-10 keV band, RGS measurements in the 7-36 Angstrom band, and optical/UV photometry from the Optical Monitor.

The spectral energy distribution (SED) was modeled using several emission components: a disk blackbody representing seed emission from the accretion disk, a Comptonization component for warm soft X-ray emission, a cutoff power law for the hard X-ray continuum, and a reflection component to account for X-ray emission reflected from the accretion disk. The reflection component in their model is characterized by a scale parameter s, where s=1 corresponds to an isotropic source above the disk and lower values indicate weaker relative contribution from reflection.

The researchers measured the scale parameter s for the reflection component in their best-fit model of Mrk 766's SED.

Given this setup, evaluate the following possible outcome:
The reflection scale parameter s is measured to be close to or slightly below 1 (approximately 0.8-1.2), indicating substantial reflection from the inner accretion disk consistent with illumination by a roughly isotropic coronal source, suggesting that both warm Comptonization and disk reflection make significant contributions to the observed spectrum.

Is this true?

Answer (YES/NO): NO